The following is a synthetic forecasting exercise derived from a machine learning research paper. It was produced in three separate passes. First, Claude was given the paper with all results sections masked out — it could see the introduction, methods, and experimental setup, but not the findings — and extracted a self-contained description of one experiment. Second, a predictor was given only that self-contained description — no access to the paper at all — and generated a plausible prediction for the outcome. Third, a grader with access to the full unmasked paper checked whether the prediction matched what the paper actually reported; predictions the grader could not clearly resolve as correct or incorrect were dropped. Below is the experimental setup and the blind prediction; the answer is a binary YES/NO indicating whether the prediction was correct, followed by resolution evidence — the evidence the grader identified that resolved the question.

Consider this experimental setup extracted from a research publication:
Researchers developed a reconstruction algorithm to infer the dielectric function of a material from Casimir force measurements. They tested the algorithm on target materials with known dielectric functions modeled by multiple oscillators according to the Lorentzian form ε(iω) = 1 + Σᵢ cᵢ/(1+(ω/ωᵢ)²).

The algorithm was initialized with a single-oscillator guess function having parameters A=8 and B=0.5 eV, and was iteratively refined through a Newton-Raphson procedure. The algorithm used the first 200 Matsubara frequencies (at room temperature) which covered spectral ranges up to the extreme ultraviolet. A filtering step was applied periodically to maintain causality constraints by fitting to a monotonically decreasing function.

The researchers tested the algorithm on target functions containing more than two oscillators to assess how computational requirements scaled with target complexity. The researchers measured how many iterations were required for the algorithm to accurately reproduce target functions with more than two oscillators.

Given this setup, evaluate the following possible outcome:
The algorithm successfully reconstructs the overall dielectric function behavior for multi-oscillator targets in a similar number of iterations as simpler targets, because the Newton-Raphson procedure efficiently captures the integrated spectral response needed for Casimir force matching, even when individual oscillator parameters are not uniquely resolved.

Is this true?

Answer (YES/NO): NO